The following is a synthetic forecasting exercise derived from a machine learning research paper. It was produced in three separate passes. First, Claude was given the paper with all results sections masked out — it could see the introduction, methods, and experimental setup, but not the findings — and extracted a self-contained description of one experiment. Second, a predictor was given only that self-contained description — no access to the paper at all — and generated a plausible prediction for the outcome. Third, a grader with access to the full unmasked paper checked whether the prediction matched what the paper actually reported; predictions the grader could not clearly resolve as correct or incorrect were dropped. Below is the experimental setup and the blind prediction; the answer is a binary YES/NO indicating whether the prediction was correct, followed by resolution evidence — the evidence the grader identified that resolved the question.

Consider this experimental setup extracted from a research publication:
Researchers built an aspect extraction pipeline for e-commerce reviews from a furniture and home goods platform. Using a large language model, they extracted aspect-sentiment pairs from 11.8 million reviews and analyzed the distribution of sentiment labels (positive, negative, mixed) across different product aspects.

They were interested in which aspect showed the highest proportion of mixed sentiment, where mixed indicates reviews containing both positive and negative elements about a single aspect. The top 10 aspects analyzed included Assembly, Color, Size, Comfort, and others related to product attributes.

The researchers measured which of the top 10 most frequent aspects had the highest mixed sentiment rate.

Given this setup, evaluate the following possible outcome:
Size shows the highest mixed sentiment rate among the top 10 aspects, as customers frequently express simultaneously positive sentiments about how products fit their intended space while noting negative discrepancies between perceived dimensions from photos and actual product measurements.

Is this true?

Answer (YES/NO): YES